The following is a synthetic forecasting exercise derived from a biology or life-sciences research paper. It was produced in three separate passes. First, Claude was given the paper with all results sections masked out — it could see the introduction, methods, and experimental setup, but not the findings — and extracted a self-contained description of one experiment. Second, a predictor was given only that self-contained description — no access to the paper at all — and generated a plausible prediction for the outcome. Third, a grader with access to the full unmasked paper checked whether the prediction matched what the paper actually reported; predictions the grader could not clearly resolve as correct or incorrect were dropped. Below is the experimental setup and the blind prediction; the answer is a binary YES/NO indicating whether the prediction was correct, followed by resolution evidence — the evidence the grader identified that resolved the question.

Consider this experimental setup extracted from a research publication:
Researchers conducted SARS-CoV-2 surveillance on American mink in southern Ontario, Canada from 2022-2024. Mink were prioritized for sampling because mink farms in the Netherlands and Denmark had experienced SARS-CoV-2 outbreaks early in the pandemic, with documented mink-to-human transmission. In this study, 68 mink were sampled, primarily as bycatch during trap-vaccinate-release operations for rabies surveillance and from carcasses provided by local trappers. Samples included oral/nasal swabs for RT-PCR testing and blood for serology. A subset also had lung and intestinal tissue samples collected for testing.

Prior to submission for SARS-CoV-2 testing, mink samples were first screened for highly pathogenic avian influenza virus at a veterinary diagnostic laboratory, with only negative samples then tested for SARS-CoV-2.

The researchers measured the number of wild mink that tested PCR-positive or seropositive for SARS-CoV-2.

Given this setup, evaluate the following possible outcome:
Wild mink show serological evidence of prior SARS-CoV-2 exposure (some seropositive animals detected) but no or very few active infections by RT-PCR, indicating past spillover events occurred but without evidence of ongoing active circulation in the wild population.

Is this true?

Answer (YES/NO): YES